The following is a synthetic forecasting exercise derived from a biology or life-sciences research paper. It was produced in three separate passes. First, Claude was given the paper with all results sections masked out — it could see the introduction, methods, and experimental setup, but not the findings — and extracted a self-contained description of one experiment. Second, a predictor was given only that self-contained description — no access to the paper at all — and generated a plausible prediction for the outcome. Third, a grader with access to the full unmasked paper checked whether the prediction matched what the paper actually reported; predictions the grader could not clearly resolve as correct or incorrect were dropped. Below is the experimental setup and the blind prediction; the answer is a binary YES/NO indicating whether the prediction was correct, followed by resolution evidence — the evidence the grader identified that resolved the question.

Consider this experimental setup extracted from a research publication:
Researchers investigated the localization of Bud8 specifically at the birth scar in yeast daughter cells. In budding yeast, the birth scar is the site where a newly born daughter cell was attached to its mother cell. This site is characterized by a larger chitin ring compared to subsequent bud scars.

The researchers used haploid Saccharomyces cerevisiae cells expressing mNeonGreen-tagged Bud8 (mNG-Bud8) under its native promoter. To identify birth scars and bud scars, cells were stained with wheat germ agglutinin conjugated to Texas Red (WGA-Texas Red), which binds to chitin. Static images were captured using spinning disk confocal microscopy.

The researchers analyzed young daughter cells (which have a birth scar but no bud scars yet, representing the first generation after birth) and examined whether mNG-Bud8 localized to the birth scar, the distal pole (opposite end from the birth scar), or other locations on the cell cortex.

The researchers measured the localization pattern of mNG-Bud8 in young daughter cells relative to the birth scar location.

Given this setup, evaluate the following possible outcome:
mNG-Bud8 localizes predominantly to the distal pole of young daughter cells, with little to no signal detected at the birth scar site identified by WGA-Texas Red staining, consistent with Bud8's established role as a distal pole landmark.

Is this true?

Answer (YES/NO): NO